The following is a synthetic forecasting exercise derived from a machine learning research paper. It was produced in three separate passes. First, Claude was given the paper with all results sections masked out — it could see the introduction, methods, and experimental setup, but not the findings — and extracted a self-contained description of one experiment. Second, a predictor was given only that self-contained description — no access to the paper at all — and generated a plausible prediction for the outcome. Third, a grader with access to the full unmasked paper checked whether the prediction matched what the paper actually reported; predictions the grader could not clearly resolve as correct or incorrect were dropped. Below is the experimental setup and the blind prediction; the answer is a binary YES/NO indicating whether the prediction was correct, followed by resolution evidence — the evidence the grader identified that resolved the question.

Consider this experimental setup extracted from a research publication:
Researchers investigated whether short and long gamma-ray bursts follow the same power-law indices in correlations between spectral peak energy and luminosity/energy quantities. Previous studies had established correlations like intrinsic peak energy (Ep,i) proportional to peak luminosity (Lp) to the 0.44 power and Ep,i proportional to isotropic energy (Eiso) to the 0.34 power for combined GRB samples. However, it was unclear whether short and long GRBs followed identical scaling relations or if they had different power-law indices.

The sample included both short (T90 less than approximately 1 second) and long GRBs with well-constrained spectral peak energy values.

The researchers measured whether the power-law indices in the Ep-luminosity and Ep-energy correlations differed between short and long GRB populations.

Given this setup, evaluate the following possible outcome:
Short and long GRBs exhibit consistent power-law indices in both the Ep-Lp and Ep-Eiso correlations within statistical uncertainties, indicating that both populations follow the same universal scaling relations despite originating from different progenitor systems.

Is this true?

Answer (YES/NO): YES